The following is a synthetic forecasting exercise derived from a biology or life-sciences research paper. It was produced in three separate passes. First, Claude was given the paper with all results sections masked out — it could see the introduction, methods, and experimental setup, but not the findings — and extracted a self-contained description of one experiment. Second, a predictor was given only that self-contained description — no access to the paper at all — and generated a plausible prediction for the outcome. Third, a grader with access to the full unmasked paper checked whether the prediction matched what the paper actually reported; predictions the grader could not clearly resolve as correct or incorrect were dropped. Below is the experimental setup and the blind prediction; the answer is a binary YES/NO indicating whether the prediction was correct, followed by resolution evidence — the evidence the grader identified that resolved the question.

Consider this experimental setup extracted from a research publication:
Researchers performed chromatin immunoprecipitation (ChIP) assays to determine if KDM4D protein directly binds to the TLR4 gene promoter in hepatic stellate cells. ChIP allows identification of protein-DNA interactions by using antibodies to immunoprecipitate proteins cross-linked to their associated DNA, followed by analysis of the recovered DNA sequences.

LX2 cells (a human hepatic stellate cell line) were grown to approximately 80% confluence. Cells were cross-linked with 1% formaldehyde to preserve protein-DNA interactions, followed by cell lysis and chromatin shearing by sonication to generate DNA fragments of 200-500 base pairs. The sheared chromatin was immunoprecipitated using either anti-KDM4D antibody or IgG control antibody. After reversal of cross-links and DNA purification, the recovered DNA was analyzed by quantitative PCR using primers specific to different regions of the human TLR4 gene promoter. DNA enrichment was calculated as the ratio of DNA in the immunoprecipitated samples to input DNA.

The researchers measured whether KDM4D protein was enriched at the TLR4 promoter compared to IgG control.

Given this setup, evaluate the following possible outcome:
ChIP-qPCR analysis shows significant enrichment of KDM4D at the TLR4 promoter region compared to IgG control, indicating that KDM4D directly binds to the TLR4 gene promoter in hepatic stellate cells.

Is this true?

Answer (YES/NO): YES